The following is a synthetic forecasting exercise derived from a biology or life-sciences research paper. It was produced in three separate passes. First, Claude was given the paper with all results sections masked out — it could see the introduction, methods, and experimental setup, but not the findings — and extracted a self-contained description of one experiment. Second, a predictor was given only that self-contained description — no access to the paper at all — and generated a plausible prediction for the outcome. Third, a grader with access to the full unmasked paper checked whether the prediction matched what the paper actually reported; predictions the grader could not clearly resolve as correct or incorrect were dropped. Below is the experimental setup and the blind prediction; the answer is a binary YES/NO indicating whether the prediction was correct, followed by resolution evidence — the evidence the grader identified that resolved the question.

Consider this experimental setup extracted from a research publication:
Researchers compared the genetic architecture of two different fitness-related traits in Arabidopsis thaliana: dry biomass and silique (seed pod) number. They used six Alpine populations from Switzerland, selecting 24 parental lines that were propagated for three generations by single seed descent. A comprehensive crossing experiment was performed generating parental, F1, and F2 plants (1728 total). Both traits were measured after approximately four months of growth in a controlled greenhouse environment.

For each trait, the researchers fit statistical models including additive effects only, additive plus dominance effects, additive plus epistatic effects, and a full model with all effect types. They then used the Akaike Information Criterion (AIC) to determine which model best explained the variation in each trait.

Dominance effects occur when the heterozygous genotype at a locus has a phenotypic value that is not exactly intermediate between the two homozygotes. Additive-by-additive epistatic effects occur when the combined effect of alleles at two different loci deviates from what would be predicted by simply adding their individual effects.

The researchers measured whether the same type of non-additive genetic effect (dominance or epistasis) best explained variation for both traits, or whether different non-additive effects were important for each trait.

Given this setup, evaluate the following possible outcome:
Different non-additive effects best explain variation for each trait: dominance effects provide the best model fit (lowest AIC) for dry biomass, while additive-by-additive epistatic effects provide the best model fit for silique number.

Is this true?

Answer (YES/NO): YES